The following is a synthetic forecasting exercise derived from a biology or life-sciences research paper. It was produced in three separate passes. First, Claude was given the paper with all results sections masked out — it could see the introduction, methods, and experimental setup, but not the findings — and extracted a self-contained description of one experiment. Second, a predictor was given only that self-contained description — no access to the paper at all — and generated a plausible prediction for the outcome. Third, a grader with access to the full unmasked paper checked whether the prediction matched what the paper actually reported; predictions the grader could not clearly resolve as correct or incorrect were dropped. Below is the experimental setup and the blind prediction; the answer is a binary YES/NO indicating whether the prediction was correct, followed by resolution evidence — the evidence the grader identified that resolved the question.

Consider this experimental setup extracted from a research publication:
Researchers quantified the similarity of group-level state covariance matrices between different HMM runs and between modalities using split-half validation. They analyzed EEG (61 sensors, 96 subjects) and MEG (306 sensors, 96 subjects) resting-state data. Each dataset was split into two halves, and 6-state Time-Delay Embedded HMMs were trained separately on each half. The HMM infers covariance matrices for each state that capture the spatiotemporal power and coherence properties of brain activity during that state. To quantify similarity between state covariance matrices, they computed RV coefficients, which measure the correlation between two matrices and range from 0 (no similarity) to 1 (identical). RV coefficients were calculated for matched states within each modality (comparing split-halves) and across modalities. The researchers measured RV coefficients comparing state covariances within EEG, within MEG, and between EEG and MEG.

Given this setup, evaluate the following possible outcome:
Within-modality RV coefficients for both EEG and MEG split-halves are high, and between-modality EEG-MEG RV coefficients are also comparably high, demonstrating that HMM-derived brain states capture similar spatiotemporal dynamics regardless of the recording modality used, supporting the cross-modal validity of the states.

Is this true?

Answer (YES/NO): NO